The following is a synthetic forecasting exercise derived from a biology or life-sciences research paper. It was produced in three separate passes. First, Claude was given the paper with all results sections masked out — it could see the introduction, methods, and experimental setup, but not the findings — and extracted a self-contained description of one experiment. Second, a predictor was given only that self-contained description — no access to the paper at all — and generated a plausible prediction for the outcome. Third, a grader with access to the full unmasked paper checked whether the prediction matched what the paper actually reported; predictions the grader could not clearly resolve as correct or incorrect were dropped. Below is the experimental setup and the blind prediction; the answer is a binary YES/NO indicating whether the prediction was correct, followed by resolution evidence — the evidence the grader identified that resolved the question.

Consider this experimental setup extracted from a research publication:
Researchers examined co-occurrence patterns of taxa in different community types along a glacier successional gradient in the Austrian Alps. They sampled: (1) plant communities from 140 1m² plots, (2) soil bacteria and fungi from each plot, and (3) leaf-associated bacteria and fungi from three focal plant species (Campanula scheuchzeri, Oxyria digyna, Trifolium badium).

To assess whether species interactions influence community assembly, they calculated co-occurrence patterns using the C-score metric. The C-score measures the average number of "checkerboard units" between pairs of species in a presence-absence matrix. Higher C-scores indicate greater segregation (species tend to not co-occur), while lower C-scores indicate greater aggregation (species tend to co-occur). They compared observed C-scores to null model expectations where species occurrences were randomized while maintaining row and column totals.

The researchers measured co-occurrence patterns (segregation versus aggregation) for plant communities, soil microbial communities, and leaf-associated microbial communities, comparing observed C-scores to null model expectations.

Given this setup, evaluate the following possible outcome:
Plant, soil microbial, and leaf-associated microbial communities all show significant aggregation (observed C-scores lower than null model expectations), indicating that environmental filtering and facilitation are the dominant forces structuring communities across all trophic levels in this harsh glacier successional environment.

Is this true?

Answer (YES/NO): NO